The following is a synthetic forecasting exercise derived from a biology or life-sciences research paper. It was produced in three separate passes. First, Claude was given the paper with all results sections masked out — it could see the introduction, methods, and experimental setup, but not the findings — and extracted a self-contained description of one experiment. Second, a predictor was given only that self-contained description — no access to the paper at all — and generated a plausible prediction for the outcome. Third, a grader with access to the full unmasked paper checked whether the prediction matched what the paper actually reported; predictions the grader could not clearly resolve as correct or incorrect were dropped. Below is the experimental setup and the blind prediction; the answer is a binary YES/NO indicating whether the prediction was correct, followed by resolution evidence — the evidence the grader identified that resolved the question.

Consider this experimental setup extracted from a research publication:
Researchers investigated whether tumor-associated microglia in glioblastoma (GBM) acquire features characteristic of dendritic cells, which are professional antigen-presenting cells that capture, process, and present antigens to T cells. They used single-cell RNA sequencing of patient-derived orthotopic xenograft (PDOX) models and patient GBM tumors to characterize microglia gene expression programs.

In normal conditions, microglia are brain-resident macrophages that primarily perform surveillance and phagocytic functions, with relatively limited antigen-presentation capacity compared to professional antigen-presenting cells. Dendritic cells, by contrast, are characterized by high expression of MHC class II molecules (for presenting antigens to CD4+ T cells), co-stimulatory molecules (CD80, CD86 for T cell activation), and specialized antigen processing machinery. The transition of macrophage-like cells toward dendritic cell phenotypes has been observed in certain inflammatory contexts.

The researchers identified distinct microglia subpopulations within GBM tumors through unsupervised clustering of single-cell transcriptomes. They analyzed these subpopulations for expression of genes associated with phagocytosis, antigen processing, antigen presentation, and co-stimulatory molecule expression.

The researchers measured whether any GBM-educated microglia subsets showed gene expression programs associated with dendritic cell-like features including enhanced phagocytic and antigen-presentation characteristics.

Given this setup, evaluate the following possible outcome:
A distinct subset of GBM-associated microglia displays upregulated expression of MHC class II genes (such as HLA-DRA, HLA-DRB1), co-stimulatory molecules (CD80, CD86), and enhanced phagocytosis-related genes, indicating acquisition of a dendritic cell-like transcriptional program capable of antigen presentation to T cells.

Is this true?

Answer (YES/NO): YES